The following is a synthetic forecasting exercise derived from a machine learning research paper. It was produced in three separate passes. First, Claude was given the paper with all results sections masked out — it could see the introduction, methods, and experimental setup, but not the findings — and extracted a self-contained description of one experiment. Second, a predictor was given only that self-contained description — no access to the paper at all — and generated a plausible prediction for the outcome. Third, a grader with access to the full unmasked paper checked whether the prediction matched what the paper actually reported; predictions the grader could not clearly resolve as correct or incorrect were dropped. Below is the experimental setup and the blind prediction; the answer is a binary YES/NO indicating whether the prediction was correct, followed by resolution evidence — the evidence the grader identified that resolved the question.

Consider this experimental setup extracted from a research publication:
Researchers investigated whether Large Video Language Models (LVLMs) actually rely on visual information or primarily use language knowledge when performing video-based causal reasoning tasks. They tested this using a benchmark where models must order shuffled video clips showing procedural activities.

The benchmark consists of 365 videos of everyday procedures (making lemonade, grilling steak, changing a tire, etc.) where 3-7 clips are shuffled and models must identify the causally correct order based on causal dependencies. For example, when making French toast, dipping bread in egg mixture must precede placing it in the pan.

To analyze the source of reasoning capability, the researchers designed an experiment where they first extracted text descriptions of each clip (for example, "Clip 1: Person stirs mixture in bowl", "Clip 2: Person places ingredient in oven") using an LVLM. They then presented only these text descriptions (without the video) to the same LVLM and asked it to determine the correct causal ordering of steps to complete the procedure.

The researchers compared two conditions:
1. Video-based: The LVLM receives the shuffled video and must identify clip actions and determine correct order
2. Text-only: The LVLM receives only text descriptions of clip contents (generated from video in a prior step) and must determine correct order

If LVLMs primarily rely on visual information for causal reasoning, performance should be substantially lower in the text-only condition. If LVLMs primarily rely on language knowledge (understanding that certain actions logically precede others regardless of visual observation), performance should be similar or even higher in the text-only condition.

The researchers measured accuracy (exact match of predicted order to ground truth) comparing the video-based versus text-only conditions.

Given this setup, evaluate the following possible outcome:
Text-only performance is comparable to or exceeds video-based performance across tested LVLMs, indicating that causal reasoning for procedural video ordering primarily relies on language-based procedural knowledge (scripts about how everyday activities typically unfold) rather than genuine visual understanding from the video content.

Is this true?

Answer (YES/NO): YES